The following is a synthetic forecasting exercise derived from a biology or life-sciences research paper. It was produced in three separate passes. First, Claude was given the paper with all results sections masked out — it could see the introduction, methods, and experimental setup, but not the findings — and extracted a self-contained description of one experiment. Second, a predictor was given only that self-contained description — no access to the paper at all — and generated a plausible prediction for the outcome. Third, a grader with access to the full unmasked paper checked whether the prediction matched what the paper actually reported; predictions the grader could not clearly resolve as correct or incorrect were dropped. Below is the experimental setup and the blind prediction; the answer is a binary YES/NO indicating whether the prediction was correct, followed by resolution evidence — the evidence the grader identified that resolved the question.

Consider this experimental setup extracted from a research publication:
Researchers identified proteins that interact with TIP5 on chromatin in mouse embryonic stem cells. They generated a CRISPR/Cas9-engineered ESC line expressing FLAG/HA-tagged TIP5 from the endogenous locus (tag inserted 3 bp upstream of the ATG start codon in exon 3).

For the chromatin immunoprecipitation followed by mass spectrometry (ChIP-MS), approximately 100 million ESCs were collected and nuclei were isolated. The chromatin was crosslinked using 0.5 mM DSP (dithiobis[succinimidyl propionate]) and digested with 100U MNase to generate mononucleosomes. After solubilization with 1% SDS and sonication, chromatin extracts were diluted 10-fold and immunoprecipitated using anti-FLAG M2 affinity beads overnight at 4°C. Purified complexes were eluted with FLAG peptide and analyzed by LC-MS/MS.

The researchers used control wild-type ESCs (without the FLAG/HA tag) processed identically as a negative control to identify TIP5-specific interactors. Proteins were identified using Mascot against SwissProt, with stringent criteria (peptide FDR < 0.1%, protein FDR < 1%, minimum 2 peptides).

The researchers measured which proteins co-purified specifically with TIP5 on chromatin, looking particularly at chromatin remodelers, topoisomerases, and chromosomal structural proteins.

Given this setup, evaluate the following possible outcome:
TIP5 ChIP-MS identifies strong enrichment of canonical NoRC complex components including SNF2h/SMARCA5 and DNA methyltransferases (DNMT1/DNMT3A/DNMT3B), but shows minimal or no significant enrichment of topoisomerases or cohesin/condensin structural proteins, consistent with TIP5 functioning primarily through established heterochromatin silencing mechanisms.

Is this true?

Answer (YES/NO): NO